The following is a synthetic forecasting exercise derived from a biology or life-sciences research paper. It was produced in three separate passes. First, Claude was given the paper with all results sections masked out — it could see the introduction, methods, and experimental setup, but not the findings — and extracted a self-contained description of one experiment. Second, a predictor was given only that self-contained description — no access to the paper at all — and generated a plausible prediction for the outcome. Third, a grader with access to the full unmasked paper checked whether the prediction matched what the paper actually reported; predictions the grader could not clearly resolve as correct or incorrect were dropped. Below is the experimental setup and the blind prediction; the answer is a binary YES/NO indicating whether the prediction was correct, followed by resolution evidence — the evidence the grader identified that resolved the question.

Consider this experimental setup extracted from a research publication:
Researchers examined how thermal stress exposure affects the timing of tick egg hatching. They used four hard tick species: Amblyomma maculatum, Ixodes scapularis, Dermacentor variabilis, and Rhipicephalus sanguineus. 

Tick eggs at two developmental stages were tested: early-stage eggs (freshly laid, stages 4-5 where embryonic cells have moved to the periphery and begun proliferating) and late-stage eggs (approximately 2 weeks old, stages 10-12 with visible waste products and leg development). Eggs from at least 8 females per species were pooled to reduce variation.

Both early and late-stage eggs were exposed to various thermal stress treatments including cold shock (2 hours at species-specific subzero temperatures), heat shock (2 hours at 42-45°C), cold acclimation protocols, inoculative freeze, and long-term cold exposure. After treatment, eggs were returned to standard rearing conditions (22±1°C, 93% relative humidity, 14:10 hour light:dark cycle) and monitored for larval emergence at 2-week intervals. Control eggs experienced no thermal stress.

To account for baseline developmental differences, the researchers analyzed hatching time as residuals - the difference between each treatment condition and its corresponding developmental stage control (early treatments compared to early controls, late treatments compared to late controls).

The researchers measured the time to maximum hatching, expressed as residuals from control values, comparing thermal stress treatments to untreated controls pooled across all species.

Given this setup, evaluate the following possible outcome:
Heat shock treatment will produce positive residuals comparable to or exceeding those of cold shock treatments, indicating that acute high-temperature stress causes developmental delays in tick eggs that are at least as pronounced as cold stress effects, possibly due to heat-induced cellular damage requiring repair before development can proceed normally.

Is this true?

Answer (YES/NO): NO